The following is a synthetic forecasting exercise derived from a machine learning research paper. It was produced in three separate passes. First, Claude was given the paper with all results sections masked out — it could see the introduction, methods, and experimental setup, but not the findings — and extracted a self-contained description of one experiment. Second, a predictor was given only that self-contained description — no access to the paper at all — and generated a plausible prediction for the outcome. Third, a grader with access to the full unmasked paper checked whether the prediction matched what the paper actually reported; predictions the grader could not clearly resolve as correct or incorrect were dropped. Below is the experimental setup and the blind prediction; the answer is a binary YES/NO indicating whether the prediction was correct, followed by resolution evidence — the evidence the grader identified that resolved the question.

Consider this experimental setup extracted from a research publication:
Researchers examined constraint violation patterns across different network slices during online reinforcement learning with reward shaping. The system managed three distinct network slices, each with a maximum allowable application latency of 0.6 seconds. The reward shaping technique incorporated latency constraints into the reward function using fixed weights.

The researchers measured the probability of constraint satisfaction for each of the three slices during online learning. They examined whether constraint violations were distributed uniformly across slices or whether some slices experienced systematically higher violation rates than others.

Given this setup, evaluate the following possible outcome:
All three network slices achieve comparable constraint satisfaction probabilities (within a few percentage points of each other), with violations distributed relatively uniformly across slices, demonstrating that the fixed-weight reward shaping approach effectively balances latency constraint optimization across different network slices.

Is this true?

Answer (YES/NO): NO